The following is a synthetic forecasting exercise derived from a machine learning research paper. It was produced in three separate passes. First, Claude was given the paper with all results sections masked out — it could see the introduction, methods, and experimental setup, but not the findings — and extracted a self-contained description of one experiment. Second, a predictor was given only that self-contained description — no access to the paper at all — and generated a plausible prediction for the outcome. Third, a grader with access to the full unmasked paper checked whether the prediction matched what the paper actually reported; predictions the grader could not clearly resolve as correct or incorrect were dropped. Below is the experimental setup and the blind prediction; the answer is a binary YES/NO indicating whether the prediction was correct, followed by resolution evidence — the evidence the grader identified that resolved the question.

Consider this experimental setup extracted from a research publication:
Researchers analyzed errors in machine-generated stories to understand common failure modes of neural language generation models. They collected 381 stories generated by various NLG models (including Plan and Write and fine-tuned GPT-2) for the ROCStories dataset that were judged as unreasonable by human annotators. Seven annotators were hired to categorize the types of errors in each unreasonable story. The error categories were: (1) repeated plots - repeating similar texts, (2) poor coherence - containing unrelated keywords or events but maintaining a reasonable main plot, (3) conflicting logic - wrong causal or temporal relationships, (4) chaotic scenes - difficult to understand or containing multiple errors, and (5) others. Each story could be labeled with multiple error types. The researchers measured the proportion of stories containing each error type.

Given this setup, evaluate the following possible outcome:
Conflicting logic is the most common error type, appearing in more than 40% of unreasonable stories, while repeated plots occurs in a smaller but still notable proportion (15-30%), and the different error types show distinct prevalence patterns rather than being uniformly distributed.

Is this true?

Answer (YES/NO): NO